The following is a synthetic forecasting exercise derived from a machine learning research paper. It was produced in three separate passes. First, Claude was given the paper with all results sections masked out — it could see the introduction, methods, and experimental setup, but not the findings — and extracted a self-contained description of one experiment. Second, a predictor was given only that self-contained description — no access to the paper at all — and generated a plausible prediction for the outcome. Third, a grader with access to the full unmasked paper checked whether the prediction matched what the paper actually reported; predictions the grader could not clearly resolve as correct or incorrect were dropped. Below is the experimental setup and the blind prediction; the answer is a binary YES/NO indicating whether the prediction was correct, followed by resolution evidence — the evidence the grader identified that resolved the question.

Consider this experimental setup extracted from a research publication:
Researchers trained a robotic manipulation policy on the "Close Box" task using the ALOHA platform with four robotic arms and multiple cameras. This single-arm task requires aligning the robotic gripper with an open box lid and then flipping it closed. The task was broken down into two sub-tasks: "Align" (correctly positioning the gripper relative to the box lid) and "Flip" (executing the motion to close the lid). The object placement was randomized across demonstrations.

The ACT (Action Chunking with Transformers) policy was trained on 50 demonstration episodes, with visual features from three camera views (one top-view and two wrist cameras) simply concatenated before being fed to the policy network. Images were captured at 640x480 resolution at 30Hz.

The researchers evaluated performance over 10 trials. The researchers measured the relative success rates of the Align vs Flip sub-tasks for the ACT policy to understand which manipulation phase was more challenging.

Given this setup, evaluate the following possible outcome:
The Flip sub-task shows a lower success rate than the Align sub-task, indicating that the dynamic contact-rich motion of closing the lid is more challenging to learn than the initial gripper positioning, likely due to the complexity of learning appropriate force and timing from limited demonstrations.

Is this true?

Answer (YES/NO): NO